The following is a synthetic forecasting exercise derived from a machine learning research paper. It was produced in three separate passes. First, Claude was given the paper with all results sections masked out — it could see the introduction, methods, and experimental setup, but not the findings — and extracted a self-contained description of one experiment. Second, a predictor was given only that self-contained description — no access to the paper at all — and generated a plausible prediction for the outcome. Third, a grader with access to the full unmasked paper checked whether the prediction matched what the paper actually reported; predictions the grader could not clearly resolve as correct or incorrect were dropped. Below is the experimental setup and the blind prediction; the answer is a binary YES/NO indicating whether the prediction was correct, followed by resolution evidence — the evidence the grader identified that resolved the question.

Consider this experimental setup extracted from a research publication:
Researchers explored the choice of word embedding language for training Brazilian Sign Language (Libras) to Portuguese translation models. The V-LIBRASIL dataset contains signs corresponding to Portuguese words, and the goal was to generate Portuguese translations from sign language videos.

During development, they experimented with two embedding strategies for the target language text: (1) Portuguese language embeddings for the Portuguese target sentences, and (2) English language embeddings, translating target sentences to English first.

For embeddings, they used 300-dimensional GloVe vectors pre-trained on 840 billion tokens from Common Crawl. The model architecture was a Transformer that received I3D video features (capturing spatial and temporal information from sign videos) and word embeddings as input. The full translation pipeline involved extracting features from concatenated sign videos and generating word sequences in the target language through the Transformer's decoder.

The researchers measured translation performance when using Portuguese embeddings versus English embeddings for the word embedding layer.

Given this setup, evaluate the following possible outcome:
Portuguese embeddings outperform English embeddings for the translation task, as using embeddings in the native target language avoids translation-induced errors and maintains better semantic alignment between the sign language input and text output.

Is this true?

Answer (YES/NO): NO